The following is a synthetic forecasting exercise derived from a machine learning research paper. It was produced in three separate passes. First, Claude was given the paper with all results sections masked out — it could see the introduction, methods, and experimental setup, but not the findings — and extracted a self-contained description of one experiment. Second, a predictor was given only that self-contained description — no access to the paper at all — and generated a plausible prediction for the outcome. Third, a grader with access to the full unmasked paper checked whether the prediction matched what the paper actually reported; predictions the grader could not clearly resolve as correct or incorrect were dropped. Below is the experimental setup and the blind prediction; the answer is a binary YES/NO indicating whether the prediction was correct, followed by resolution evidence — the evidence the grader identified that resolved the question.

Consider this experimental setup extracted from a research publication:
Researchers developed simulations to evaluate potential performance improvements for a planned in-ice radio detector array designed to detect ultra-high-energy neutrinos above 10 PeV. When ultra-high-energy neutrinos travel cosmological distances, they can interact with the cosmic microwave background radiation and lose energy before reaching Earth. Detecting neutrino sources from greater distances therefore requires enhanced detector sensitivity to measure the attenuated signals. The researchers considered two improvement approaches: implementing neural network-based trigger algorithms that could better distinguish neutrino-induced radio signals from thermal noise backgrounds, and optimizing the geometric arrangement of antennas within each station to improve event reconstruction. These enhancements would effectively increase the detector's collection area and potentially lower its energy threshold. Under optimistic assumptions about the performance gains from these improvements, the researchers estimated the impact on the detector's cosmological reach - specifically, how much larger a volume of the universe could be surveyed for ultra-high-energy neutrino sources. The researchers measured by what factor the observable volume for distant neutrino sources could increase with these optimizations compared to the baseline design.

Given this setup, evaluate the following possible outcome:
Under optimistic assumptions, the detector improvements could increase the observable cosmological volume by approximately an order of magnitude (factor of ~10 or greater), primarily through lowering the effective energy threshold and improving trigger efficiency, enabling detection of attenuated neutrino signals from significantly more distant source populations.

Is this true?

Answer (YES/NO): NO